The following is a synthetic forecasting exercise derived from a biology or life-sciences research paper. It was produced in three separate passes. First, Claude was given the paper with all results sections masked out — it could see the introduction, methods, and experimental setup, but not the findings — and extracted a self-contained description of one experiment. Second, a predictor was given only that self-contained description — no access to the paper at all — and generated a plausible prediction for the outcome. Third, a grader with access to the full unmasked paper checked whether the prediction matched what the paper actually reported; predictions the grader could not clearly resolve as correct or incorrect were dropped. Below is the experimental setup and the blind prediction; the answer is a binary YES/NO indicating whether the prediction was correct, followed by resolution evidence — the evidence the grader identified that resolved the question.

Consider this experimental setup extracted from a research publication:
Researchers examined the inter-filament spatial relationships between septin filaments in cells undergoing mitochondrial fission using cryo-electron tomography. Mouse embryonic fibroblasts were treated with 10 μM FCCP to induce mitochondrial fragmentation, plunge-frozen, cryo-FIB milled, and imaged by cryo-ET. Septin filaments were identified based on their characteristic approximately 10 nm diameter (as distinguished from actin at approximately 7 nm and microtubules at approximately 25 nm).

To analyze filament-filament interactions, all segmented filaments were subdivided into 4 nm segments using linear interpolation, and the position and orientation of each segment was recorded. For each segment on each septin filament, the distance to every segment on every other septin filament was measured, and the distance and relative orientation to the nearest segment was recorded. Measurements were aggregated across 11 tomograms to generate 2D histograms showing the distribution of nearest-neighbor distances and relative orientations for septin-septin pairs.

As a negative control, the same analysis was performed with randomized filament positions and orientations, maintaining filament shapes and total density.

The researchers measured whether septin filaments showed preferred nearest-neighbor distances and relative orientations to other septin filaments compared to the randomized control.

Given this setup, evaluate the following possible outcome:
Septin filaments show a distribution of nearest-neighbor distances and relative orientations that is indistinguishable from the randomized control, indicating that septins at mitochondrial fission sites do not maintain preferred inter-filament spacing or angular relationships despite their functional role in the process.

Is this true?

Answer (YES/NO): NO